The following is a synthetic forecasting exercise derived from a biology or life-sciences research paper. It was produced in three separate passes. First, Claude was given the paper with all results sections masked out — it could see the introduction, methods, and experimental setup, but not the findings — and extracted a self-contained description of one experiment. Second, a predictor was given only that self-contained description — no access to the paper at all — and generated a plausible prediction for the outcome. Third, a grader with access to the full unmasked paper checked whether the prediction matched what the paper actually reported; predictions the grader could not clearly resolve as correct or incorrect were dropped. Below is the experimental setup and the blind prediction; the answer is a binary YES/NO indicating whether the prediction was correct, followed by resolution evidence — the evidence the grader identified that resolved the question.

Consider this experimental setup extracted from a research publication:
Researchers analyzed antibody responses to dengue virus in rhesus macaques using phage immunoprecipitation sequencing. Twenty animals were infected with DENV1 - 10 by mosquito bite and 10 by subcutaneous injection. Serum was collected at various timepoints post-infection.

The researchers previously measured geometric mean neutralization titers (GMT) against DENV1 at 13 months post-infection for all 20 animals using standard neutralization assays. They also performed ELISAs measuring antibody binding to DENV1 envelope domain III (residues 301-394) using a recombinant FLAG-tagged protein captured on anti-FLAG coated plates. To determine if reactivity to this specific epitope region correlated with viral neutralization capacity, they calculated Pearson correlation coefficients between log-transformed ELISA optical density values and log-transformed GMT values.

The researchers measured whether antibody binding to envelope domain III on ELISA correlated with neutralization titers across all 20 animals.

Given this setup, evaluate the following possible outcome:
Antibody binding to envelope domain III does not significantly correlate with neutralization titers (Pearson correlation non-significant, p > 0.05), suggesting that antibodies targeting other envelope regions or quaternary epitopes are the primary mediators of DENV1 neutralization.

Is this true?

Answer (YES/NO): YES